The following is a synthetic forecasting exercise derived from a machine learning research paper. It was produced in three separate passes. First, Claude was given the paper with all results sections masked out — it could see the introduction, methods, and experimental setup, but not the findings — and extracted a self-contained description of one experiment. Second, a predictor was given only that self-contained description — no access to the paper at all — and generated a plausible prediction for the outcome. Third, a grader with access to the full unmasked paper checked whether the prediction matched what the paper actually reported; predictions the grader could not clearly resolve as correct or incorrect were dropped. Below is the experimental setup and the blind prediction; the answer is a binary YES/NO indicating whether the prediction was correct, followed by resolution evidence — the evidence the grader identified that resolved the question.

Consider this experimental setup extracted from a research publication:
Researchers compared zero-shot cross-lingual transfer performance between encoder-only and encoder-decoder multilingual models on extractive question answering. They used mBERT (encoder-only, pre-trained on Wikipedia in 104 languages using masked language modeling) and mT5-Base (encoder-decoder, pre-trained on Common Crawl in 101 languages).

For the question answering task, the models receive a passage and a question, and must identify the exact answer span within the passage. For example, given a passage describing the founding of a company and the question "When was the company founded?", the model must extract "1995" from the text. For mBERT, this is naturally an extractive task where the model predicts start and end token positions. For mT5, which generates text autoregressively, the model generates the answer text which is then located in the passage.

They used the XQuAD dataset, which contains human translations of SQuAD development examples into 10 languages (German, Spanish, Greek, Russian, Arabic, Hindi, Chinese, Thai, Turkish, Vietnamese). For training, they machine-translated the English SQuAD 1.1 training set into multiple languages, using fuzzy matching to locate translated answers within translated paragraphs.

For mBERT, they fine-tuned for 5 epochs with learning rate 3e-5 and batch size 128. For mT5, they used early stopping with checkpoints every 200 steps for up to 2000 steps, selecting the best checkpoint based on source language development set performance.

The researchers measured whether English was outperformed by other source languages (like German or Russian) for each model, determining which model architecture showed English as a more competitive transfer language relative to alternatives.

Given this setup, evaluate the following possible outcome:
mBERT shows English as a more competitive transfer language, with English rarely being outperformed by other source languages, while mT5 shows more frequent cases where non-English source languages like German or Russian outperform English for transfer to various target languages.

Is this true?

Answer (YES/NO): NO